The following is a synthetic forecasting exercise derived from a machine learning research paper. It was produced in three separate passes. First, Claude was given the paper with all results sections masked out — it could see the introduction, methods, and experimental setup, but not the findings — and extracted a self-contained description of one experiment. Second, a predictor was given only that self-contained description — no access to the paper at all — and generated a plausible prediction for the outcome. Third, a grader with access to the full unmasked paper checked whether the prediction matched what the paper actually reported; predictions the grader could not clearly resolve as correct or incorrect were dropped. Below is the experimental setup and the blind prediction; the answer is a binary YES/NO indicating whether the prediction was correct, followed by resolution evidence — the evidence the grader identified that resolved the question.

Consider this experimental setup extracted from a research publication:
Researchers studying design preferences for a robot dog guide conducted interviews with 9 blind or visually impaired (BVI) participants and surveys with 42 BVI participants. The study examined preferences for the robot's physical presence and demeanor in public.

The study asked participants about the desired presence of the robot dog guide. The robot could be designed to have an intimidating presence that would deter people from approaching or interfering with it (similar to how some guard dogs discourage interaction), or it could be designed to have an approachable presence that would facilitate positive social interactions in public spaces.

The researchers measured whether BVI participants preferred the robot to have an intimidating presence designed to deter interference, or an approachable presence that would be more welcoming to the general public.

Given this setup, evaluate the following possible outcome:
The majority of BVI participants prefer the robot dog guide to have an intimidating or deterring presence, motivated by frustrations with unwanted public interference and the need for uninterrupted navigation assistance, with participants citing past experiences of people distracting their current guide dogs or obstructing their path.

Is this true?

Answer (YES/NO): NO